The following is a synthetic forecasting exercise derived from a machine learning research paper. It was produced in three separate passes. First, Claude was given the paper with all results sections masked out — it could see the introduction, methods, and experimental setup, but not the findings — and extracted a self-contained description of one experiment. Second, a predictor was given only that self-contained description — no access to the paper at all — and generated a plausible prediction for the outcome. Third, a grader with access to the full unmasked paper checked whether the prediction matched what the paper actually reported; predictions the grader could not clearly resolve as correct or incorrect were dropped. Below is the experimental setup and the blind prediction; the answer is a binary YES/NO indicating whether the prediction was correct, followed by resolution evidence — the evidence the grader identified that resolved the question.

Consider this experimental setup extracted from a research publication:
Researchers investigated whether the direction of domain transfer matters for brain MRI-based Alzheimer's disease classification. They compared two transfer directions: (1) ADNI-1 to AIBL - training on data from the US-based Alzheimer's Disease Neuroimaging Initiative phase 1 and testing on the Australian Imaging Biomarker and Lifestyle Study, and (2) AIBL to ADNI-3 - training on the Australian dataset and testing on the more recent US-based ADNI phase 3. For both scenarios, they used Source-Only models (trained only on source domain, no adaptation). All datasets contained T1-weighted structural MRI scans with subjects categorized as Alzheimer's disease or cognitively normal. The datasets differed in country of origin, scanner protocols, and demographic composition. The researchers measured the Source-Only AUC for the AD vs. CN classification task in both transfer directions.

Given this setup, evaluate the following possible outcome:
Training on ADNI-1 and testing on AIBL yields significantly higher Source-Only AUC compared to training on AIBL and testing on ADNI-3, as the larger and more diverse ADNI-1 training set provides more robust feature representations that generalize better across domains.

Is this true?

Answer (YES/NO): NO